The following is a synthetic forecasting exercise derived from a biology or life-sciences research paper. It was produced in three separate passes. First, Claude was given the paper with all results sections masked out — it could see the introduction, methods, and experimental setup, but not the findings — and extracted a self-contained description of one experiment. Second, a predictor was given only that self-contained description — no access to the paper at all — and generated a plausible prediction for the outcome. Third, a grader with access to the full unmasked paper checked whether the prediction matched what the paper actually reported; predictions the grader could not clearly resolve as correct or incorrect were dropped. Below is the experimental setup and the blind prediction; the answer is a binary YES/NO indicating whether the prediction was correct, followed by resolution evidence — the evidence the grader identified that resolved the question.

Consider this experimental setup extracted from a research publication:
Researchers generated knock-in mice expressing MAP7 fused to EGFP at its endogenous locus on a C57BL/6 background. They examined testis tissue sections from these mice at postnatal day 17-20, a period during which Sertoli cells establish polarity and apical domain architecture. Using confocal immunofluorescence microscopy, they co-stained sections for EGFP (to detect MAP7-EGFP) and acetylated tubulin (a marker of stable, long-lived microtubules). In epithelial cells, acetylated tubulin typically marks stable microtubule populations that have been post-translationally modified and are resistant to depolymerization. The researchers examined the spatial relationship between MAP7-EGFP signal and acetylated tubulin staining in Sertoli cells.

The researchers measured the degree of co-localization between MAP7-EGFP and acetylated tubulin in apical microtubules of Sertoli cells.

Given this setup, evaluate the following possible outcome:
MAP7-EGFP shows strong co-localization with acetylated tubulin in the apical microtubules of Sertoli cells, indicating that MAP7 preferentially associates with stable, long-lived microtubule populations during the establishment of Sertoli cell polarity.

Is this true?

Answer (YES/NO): NO